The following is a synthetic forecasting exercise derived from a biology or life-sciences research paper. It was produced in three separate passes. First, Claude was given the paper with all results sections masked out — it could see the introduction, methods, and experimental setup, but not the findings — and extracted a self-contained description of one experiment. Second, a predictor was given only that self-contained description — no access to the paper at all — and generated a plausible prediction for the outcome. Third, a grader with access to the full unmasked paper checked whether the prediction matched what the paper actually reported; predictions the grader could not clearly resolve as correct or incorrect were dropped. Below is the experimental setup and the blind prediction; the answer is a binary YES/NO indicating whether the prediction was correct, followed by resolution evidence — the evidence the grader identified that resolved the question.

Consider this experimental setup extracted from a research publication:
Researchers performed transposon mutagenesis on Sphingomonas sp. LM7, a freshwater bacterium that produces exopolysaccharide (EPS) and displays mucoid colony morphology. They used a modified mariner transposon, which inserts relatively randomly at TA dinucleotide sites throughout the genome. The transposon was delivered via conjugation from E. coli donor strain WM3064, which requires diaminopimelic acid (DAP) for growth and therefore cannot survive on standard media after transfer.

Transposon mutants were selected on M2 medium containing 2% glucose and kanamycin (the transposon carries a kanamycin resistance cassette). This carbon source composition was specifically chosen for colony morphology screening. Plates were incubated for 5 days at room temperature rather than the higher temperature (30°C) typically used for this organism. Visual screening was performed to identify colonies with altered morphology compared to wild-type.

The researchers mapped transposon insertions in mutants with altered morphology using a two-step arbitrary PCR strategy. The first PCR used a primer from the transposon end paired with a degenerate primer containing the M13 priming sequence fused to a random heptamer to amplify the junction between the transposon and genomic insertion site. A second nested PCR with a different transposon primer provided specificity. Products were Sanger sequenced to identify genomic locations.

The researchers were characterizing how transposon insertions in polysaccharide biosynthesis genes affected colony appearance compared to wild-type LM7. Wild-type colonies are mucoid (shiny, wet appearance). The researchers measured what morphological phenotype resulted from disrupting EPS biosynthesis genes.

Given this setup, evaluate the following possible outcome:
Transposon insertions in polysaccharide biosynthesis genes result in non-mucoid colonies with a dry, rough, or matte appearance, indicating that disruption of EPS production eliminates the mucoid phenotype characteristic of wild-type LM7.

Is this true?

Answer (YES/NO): YES